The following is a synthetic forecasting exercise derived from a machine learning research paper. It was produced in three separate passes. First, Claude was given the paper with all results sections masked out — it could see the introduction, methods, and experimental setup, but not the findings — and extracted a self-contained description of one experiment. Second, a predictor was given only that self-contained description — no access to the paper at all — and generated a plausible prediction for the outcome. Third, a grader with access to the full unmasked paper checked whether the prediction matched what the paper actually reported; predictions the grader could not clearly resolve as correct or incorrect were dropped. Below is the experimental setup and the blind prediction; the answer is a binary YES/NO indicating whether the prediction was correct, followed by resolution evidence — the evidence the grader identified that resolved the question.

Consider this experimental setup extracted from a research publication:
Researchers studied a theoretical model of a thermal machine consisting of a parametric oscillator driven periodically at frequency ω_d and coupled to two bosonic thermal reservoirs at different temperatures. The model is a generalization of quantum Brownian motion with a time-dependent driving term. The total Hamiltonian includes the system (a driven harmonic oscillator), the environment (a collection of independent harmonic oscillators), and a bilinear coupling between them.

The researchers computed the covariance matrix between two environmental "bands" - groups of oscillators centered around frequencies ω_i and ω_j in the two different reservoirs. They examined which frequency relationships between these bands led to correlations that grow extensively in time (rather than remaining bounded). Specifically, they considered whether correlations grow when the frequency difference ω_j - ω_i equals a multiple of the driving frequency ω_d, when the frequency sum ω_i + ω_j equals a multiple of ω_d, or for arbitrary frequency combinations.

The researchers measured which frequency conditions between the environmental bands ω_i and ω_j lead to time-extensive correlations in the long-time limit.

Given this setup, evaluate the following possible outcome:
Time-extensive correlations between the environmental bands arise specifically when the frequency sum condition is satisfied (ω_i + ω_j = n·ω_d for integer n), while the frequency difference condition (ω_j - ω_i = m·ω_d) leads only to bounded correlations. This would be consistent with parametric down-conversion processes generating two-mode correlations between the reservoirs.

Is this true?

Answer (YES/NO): NO